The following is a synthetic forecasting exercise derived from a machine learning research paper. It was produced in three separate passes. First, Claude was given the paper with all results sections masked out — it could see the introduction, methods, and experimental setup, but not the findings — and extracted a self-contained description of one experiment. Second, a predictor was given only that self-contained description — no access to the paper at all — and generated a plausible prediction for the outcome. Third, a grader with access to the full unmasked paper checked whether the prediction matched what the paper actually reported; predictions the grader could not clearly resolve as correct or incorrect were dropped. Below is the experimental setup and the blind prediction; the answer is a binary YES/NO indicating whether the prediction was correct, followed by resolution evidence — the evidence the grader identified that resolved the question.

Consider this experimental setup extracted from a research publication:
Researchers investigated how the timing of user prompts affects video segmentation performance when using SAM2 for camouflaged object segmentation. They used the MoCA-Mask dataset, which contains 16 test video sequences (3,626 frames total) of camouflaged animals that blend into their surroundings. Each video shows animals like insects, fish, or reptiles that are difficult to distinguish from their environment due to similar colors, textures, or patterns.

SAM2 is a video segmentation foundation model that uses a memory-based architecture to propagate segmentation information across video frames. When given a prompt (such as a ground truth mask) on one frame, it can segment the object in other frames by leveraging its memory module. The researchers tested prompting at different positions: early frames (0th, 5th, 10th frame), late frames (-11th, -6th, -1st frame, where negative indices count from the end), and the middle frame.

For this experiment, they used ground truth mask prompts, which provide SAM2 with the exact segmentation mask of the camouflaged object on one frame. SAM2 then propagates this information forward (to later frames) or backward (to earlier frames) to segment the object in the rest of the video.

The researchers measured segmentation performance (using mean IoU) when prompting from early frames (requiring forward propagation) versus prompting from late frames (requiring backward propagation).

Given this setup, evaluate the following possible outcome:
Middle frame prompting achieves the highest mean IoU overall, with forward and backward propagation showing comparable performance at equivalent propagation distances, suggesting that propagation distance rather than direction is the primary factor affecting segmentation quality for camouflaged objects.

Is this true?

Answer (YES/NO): YES